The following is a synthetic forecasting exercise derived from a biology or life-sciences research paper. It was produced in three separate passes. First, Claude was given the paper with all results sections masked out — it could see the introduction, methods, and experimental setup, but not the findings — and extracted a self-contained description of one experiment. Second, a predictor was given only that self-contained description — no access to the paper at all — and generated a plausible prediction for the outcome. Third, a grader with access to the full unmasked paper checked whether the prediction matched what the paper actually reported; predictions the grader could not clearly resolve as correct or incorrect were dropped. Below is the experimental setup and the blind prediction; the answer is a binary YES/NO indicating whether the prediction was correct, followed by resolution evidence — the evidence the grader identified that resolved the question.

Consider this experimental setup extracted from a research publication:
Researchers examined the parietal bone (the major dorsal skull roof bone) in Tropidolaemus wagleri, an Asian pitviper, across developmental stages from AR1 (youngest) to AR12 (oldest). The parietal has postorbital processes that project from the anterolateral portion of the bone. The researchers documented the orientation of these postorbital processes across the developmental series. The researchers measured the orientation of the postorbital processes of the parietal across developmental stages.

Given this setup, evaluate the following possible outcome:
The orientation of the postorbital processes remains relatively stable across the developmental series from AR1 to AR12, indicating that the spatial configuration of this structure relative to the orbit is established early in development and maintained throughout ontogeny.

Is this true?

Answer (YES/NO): NO